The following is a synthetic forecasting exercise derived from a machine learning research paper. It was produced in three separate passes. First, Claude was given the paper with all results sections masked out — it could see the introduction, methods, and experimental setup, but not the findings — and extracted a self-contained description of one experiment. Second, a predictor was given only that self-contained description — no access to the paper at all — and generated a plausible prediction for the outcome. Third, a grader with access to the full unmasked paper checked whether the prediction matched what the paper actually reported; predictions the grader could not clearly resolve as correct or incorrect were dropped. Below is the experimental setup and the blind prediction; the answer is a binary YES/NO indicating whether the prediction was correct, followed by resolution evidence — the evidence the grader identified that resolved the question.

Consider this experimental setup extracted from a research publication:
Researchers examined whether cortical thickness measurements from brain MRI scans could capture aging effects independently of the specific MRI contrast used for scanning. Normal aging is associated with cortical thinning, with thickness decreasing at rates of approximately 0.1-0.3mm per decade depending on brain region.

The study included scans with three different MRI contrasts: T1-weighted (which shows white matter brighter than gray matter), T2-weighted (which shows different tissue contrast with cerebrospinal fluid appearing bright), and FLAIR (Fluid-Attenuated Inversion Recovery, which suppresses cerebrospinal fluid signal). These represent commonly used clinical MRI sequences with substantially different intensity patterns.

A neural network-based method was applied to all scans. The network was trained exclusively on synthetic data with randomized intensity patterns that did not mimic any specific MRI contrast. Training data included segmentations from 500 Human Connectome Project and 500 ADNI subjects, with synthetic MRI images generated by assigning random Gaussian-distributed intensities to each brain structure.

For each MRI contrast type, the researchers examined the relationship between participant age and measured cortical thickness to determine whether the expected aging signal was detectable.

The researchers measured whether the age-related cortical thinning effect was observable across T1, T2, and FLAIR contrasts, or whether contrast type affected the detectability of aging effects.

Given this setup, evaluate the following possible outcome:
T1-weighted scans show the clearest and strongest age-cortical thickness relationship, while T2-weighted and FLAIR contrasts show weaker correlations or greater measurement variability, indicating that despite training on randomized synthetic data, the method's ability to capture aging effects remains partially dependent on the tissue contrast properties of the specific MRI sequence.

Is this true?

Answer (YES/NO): YES